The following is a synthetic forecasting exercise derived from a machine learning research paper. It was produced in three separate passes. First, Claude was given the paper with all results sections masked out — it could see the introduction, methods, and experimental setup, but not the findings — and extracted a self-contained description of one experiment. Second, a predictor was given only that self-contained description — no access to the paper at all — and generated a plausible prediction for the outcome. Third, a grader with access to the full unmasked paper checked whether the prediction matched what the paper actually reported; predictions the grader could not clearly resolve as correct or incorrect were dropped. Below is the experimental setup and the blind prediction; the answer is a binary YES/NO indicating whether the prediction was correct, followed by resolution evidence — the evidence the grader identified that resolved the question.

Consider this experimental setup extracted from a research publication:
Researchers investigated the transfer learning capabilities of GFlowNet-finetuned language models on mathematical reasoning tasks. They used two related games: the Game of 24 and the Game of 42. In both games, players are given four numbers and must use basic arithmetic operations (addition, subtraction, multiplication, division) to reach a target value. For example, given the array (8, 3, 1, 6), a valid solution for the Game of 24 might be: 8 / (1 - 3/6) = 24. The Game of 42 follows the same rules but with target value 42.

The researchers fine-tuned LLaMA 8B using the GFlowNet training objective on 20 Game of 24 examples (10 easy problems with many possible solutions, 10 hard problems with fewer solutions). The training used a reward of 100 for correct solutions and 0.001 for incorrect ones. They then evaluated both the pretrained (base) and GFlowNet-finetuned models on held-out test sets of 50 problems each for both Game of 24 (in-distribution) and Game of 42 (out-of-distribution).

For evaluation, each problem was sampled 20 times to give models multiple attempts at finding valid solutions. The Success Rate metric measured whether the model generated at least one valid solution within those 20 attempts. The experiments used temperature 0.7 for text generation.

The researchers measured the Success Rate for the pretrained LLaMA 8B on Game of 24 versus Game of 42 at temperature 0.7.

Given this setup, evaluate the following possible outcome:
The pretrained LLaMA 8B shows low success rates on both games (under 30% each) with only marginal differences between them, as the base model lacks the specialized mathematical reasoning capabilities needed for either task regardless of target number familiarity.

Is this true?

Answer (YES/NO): NO